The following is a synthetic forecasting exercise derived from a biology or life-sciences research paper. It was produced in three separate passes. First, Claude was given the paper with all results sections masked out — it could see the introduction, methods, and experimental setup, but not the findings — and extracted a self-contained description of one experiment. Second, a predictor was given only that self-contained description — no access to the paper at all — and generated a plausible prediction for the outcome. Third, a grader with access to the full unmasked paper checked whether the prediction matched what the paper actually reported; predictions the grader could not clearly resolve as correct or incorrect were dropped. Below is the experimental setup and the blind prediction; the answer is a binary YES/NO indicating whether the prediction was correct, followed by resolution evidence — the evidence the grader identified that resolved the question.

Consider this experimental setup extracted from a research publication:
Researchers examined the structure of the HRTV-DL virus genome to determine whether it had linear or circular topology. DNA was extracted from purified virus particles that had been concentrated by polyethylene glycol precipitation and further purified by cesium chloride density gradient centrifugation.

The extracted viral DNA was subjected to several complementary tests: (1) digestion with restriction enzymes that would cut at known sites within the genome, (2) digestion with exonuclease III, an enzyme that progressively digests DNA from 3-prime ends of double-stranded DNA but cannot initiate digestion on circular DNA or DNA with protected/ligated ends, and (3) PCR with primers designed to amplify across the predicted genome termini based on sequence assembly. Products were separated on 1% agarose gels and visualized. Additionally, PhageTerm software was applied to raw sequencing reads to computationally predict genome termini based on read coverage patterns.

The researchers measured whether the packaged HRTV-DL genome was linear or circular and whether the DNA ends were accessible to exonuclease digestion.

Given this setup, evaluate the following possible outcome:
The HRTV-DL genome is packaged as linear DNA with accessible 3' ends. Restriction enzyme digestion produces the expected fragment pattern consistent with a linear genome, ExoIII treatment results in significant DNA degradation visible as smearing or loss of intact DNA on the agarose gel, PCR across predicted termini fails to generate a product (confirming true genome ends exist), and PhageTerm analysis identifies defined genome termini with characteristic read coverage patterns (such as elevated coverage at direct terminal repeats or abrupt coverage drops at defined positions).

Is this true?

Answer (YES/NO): NO